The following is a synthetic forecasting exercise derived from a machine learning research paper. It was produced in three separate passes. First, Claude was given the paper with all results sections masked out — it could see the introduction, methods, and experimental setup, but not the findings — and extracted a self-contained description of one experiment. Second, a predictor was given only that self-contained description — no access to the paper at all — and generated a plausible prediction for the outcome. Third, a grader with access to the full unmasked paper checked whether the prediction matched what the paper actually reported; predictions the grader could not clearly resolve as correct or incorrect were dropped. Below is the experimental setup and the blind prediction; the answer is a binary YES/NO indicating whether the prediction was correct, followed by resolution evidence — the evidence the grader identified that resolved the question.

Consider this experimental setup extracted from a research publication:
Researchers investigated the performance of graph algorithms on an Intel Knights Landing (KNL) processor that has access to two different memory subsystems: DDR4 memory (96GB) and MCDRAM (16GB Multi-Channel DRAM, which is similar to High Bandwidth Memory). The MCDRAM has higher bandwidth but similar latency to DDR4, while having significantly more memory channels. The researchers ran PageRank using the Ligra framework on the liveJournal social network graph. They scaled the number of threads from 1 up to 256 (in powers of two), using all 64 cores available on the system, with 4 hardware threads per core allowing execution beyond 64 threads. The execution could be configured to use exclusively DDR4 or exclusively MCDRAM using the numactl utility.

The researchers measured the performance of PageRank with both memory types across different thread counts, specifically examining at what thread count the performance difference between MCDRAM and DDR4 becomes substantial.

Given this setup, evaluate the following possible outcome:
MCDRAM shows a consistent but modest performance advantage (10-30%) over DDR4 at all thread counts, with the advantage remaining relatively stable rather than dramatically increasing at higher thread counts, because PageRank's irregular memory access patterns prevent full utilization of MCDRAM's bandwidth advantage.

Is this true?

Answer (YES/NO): NO